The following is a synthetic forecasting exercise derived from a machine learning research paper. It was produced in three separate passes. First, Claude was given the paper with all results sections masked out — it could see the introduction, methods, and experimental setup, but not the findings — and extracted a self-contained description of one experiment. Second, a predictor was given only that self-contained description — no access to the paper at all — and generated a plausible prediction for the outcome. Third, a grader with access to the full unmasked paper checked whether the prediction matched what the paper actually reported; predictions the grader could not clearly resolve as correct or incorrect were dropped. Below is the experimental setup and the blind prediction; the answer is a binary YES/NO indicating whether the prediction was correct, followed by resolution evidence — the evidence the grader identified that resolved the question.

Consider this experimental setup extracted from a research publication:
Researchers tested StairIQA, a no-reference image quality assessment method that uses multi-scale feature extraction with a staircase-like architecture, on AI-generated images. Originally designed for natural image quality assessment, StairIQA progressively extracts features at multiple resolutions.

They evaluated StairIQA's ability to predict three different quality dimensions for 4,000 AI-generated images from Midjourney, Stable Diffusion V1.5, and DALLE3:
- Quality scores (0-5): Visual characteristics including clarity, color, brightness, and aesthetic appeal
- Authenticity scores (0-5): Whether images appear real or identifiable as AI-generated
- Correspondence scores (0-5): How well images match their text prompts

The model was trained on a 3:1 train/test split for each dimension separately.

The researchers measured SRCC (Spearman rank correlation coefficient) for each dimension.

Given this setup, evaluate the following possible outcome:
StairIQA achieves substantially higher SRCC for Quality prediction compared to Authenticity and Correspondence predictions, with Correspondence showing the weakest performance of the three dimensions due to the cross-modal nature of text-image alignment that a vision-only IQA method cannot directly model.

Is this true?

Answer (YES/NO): NO